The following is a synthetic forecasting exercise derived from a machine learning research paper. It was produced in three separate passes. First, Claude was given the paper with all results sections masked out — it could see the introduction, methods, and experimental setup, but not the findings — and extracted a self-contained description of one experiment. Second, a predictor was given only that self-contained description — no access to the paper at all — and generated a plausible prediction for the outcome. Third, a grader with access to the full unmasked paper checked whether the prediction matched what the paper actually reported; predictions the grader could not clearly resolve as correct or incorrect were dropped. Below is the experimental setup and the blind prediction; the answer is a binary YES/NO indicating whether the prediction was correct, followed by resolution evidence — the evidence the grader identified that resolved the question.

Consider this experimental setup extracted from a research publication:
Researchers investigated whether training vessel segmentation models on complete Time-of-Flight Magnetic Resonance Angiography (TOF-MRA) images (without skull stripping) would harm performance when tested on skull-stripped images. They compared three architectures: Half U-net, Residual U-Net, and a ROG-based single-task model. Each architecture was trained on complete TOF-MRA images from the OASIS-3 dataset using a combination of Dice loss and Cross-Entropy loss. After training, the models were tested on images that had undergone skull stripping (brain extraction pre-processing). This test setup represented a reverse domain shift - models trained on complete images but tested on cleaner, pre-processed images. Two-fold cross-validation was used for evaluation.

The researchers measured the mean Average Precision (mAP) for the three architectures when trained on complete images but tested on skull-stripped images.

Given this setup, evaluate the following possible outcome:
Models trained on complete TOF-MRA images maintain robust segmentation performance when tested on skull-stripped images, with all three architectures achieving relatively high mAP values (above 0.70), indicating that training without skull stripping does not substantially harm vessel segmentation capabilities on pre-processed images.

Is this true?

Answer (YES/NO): NO